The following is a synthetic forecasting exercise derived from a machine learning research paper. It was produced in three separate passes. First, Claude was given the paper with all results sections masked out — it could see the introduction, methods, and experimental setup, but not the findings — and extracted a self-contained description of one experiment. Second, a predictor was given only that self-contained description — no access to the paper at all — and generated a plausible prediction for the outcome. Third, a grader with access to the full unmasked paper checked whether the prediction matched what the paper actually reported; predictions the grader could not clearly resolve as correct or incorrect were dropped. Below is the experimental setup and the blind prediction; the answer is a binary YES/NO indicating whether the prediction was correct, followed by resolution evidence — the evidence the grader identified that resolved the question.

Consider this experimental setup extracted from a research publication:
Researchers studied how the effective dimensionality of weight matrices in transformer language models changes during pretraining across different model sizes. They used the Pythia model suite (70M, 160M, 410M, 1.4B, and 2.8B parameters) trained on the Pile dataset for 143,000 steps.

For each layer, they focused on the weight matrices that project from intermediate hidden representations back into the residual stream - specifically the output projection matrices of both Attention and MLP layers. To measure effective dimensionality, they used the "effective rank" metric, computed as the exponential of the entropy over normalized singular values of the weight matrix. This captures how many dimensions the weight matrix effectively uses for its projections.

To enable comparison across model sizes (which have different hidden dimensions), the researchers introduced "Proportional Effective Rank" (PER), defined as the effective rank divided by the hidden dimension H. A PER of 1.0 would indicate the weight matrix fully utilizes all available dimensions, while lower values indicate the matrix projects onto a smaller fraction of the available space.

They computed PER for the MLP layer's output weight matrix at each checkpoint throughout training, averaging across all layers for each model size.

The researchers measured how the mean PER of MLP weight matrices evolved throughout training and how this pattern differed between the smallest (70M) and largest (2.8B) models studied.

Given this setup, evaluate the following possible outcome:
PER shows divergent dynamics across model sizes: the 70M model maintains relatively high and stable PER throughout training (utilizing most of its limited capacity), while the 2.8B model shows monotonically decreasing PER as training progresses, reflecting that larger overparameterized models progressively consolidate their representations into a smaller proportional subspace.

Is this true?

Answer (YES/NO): NO